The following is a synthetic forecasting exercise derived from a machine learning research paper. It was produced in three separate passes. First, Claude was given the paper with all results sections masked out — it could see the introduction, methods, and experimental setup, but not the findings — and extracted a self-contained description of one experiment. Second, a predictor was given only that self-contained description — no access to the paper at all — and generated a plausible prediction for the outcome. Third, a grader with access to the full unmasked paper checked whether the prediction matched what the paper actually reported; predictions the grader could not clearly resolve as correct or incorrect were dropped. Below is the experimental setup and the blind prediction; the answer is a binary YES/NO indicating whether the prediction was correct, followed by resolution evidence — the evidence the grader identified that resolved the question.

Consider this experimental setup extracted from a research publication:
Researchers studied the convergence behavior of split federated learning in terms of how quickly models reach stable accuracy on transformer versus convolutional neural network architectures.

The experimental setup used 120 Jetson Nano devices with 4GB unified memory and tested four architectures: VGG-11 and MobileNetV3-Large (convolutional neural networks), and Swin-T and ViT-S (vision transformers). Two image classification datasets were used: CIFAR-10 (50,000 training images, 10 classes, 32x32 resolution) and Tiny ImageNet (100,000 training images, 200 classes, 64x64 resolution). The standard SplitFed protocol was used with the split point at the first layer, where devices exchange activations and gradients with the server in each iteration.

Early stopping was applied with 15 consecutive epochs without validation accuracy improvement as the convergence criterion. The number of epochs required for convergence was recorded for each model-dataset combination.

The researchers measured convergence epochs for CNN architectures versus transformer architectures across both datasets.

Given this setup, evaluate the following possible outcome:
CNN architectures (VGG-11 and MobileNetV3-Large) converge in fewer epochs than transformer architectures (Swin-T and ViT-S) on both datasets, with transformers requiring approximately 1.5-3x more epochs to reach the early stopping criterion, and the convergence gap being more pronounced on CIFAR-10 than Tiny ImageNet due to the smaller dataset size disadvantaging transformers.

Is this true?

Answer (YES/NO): NO